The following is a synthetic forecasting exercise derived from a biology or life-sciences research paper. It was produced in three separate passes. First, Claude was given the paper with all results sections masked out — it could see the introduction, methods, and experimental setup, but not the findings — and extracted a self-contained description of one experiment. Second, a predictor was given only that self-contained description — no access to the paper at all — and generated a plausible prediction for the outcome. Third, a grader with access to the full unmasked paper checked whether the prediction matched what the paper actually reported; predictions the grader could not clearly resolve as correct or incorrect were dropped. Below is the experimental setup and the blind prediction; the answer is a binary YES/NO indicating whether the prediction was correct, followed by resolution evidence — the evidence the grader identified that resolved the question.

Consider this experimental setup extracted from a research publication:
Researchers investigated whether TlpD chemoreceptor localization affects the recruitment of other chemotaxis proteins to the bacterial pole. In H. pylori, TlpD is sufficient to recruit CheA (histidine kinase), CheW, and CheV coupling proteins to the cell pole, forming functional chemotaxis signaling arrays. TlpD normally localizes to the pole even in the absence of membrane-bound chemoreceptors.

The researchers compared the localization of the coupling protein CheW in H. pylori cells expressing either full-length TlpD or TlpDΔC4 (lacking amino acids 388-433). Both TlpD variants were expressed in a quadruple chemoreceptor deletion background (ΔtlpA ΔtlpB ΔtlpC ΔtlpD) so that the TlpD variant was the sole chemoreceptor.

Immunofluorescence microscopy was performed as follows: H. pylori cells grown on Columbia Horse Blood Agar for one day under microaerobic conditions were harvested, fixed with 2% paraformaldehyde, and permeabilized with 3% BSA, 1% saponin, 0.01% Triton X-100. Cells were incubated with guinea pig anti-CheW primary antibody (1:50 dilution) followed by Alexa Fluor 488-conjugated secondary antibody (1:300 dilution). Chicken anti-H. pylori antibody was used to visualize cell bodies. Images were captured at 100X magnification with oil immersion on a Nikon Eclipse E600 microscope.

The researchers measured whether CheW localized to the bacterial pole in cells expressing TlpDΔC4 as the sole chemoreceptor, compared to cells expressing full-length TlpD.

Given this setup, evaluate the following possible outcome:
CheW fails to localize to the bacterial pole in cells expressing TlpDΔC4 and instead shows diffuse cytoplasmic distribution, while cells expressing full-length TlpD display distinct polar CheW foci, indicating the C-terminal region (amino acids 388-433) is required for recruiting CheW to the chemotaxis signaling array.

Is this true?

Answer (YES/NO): NO